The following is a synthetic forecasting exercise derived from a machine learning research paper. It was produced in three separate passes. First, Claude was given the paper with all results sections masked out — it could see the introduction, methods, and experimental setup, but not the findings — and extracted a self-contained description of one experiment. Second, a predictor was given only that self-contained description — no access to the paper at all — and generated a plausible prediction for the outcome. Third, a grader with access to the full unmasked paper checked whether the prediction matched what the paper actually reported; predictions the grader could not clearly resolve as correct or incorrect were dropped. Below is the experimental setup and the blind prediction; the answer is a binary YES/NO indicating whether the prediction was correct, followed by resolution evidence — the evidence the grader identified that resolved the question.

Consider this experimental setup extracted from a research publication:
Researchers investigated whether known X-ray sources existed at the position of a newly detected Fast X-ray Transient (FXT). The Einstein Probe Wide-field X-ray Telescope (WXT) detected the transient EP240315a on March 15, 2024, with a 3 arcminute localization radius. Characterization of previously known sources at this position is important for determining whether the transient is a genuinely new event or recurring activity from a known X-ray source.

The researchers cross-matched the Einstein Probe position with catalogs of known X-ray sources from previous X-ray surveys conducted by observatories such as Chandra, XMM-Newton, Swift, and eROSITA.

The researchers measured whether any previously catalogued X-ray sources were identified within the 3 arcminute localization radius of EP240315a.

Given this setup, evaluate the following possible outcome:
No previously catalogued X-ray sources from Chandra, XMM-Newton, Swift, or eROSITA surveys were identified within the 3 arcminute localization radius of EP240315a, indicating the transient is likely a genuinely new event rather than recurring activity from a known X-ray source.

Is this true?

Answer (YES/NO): YES